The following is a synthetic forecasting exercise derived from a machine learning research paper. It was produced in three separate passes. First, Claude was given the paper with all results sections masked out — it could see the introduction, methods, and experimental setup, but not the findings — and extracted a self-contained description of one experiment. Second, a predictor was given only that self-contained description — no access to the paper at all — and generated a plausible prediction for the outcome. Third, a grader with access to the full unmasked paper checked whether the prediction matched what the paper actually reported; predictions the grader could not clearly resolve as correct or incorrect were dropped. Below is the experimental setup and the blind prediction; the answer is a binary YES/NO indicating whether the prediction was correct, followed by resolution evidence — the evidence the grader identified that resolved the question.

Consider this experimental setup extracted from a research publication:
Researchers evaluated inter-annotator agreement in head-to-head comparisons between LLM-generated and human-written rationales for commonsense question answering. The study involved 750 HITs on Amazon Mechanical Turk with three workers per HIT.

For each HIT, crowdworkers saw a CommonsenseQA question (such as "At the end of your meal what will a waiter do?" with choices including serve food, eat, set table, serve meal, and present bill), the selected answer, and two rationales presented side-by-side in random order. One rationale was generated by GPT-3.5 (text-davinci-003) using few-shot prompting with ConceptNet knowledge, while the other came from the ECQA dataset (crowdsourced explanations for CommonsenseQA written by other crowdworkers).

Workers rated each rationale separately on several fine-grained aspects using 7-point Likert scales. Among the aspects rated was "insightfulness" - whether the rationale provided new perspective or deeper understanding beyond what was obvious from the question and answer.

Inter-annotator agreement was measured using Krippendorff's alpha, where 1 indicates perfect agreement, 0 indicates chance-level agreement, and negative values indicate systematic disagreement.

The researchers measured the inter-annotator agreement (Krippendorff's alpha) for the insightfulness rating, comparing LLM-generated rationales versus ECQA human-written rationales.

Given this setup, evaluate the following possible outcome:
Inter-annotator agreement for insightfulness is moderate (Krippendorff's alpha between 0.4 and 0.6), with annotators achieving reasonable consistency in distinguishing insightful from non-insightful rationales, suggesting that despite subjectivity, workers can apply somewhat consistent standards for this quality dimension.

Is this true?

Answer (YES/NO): NO